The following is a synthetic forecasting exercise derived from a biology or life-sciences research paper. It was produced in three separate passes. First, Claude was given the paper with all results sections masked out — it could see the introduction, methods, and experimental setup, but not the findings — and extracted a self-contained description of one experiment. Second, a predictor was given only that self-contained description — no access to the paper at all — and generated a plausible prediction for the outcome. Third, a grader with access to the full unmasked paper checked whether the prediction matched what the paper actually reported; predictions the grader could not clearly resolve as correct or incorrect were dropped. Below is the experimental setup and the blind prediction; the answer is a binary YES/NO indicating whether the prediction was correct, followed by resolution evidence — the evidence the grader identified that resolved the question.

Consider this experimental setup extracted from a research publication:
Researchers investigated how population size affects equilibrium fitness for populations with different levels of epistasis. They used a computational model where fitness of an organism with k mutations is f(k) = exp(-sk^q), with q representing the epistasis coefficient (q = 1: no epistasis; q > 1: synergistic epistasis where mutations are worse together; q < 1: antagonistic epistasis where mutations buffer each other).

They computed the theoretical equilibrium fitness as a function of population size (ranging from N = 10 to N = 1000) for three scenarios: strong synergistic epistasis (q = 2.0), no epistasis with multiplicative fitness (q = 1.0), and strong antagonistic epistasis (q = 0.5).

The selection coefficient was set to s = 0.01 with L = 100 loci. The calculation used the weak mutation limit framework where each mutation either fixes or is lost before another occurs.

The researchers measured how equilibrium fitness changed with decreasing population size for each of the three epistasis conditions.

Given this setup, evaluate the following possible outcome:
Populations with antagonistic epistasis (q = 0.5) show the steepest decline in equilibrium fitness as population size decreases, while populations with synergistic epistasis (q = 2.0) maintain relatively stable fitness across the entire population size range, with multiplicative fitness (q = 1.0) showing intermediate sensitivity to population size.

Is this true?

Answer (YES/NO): NO